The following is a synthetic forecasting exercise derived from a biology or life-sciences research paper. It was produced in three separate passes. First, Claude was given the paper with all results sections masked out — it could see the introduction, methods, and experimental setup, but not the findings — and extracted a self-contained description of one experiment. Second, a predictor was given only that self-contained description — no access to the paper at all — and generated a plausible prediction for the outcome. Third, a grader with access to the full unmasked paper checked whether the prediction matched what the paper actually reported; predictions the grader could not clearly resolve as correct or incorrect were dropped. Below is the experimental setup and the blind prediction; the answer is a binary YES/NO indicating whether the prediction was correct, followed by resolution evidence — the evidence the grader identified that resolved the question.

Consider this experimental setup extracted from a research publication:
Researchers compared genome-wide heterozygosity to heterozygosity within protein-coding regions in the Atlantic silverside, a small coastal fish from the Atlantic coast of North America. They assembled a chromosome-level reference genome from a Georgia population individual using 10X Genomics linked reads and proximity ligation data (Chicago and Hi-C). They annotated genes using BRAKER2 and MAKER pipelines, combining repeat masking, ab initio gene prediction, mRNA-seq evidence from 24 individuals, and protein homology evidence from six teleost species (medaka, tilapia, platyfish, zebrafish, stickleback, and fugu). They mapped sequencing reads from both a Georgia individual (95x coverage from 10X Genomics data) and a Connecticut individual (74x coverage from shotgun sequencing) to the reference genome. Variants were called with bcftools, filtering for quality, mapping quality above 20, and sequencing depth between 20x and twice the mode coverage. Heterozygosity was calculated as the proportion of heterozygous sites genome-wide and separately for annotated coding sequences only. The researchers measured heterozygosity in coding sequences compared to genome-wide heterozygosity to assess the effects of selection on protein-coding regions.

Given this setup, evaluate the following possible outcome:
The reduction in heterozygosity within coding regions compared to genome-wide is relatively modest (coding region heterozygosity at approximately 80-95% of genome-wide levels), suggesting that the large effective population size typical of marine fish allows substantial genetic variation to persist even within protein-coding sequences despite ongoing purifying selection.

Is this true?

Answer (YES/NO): NO